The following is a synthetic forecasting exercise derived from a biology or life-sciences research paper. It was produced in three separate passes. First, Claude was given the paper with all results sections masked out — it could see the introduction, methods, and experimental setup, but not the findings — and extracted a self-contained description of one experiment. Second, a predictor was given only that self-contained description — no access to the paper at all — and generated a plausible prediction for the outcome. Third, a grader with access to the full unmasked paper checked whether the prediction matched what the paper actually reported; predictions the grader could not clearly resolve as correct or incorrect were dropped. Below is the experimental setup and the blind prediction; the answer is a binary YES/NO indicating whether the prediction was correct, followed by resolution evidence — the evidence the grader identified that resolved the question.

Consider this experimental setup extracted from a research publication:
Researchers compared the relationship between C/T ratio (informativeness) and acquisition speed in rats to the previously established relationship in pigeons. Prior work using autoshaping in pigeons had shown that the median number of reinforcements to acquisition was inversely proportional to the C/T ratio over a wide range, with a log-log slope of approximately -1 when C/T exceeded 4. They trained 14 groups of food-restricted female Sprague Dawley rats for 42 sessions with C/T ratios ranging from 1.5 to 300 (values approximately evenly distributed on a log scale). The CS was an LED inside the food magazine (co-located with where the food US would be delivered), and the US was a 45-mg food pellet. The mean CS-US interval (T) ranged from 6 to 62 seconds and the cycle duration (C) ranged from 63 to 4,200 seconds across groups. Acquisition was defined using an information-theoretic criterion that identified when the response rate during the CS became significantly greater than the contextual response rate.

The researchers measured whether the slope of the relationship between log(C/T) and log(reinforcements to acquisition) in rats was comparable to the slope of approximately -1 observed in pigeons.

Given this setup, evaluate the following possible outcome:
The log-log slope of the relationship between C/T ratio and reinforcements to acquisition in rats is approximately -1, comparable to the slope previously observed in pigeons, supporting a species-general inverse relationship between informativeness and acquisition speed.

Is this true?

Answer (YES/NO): YES